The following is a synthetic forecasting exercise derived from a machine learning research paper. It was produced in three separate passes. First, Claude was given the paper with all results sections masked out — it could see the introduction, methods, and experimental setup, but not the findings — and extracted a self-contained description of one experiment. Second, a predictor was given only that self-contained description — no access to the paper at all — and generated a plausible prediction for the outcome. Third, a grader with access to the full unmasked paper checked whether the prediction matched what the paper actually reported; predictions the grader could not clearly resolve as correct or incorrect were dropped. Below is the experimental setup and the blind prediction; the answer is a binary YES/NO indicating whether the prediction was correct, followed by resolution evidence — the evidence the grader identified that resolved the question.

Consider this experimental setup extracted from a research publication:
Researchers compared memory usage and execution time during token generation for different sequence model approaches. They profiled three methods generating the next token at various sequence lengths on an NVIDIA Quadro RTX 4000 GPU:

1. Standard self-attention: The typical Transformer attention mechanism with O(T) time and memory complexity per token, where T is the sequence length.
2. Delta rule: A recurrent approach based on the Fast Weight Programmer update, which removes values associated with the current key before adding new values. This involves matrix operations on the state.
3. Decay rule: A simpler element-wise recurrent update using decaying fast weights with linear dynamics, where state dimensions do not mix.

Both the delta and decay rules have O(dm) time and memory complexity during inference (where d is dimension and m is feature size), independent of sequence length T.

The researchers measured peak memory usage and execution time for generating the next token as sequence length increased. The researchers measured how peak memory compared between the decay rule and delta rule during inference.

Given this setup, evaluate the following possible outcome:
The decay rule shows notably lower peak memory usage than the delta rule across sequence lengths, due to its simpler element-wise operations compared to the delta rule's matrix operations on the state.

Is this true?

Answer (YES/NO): NO